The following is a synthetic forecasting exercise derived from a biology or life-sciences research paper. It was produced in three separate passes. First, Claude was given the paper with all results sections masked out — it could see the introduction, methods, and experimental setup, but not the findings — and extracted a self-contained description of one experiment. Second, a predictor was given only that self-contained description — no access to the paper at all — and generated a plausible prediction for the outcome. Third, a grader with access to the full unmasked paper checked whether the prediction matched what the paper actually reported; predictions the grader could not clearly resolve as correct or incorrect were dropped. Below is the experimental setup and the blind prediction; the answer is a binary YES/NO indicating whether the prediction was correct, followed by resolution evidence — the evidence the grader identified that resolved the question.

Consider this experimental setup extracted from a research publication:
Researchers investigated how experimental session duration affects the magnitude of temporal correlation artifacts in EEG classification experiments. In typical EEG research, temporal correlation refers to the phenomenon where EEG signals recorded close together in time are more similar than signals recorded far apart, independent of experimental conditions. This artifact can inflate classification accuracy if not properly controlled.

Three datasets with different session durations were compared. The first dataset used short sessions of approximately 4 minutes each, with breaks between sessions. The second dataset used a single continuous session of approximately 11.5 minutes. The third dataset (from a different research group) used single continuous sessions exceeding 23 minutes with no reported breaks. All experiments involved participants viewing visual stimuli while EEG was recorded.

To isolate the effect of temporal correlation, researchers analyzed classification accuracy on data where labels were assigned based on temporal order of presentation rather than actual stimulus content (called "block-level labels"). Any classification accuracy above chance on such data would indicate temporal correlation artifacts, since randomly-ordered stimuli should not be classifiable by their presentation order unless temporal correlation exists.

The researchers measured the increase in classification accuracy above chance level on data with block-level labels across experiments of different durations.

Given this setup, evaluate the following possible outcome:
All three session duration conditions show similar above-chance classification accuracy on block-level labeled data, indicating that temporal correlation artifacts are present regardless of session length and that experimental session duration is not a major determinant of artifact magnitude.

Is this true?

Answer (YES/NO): NO